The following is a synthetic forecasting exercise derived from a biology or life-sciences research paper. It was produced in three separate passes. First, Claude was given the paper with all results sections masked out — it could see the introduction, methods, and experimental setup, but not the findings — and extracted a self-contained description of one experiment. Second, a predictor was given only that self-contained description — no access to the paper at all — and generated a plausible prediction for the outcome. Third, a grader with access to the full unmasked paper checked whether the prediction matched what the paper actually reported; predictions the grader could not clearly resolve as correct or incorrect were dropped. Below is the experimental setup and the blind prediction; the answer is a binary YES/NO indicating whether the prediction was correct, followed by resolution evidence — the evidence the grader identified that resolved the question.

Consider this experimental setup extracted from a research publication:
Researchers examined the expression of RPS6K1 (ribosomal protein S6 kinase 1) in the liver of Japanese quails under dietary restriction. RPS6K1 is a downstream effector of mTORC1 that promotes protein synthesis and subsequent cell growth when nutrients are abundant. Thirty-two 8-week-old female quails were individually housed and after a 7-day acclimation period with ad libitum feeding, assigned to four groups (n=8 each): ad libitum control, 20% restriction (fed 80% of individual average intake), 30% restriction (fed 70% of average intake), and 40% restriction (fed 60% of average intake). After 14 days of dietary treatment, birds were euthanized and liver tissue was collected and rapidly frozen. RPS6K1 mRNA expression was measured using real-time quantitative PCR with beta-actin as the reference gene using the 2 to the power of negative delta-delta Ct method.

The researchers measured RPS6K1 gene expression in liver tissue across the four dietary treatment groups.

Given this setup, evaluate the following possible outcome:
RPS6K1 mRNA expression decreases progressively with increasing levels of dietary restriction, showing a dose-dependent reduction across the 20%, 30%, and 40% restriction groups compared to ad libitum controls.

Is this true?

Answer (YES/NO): NO